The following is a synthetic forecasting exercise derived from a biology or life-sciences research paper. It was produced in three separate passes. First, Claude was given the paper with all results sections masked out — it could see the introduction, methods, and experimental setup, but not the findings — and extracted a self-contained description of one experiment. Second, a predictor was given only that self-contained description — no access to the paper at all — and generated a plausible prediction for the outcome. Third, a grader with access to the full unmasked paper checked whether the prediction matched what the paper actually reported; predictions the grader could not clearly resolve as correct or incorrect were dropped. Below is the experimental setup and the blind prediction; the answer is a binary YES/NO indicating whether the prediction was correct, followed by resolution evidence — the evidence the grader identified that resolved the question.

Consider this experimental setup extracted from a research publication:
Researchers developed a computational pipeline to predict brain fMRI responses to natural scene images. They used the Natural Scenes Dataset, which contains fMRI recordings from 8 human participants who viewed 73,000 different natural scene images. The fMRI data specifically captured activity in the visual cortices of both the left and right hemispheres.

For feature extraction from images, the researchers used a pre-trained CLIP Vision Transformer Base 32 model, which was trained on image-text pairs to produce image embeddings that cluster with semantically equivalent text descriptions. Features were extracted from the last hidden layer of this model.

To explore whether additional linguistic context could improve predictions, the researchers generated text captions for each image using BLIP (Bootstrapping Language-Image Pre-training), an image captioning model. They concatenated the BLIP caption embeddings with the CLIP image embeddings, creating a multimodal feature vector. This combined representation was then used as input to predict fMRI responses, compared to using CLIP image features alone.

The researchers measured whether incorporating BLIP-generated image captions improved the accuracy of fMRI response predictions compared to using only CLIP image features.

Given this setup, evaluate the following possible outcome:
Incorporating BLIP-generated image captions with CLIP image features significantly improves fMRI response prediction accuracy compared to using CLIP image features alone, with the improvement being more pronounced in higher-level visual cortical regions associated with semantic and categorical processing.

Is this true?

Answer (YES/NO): NO